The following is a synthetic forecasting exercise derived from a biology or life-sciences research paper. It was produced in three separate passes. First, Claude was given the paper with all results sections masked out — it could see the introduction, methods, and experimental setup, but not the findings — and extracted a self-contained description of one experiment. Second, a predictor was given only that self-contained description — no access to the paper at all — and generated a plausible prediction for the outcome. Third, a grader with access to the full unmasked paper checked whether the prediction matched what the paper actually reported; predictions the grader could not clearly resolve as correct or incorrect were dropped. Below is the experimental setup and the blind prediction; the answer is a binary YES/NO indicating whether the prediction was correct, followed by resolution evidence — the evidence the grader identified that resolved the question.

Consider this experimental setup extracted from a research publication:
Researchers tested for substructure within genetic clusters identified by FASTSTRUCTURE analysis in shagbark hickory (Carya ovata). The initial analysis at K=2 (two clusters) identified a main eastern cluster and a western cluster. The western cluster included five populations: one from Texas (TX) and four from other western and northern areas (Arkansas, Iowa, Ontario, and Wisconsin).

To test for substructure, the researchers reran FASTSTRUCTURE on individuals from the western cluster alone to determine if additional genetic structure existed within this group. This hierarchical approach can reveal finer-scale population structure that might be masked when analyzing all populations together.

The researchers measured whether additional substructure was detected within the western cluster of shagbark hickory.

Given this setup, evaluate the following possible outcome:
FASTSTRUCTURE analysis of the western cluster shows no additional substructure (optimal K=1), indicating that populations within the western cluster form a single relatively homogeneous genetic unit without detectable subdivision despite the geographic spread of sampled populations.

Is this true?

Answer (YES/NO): NO